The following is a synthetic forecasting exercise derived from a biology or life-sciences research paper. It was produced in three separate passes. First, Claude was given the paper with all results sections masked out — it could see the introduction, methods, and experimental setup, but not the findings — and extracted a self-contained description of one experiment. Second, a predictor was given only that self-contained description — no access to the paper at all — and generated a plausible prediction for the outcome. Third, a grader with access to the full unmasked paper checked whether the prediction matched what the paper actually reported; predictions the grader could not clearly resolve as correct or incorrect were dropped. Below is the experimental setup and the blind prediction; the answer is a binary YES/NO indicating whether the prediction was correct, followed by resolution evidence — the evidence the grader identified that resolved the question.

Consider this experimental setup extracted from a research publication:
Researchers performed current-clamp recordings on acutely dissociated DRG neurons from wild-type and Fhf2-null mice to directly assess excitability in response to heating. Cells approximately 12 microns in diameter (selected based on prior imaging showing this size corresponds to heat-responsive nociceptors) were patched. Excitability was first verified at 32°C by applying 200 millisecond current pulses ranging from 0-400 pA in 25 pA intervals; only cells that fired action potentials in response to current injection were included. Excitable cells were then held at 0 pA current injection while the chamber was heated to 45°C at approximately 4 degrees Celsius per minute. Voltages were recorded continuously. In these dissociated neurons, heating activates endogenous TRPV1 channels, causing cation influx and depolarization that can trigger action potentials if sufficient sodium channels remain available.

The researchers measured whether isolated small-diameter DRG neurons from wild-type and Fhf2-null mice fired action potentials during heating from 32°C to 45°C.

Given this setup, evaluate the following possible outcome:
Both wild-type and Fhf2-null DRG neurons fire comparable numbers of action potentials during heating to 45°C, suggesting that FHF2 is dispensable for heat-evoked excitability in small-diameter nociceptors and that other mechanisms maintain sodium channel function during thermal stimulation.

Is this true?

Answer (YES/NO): YES